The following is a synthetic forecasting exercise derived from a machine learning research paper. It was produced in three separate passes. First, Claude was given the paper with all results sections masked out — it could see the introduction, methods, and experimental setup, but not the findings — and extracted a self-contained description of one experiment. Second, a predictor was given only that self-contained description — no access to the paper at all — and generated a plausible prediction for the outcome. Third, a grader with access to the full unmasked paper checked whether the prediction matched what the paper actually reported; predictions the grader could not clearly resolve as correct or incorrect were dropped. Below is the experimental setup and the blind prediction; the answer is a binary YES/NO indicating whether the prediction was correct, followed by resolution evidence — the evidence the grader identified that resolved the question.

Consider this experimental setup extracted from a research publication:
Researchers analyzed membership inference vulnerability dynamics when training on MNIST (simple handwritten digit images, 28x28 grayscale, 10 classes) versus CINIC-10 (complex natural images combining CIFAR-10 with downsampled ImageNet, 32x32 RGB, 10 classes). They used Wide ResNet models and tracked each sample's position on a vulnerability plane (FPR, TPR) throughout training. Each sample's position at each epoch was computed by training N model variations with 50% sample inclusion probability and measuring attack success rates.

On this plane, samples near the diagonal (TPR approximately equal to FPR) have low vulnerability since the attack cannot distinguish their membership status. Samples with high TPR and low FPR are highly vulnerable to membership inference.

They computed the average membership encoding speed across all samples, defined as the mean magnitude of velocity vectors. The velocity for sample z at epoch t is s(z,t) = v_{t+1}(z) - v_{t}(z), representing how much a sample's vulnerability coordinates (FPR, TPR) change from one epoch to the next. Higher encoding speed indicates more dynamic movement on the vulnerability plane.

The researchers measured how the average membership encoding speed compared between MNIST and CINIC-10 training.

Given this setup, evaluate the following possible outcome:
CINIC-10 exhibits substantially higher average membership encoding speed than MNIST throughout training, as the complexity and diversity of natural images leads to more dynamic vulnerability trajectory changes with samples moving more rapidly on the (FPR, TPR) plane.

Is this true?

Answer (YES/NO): YES